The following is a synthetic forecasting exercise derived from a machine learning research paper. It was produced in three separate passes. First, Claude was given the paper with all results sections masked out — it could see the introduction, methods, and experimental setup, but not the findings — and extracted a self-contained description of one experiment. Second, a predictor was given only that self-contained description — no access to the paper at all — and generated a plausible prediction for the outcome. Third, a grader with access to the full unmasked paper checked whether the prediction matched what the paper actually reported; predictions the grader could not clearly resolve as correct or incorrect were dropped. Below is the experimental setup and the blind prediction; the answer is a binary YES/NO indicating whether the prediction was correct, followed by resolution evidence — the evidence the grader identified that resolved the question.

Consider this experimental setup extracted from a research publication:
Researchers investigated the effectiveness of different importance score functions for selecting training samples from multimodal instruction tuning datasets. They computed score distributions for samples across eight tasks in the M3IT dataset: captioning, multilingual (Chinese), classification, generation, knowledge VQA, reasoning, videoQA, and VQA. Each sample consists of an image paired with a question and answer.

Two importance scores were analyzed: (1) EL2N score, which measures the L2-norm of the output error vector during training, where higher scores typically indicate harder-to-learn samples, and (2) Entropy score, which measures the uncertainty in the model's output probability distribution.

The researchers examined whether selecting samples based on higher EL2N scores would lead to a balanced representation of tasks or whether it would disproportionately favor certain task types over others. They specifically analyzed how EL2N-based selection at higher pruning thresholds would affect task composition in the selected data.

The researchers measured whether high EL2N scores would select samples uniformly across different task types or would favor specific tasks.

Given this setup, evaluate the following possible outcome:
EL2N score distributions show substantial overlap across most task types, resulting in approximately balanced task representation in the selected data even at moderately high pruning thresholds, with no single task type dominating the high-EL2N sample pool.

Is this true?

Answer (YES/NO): NO